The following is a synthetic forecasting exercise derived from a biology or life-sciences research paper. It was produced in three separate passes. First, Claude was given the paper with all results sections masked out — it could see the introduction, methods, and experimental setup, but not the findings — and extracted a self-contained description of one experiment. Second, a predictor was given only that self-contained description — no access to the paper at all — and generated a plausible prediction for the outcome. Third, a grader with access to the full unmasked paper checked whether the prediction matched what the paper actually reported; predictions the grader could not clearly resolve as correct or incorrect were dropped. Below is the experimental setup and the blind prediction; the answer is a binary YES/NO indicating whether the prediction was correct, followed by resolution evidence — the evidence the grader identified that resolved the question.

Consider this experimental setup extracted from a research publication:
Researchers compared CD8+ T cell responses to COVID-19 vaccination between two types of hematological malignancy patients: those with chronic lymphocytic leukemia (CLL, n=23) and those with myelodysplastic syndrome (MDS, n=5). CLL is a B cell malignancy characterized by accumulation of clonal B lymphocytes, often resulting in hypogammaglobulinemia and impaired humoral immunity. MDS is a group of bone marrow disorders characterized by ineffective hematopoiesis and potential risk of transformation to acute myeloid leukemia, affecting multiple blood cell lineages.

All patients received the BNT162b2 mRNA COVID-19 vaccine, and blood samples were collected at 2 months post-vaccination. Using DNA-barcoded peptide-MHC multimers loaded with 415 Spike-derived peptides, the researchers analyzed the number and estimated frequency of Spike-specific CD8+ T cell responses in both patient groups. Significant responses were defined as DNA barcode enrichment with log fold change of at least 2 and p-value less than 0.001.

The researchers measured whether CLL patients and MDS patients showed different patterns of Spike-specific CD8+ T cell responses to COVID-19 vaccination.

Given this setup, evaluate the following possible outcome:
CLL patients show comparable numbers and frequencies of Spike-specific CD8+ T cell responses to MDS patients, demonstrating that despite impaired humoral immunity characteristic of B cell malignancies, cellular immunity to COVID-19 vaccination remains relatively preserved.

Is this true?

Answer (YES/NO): YES